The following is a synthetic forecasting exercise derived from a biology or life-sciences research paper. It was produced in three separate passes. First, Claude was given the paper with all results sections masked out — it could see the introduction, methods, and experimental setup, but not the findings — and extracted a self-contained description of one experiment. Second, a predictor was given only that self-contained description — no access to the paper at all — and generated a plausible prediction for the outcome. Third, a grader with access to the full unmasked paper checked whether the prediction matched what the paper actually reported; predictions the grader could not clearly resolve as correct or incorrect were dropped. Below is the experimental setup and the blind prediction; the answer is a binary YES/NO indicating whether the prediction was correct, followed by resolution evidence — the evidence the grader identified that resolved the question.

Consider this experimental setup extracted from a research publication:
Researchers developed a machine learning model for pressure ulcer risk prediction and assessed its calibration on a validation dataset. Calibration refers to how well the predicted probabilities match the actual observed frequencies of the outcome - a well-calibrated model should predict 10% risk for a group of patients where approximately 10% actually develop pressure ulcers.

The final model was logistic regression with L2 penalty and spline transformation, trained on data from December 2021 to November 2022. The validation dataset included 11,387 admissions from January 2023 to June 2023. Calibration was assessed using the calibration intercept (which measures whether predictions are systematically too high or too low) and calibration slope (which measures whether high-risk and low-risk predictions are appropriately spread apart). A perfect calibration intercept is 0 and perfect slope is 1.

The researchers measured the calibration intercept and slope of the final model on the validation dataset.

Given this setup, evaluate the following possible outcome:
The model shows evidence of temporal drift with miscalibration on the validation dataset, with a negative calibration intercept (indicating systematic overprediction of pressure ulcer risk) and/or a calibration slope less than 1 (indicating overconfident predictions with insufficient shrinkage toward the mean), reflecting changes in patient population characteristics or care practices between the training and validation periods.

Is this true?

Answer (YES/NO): NO